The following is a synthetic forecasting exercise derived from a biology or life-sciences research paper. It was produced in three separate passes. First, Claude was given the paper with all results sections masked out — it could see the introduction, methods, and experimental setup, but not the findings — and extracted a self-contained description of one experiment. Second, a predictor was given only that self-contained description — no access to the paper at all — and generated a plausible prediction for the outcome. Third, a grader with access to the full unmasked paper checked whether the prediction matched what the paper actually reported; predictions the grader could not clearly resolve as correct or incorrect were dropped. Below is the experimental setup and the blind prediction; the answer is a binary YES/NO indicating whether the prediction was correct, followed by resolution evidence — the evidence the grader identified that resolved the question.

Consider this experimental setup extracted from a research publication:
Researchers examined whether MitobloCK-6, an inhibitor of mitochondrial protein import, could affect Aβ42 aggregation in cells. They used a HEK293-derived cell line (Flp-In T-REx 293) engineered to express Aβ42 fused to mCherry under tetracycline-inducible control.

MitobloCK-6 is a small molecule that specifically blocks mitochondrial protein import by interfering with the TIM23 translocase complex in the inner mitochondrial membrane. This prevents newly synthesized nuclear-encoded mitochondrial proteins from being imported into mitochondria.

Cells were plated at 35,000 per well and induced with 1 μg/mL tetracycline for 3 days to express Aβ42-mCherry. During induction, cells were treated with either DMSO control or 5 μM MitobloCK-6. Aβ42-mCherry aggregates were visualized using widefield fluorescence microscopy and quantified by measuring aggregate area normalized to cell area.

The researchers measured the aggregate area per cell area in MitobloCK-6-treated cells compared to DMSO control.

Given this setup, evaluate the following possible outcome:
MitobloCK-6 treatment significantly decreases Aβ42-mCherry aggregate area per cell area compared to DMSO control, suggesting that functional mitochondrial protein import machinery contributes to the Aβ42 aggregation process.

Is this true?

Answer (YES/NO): NO